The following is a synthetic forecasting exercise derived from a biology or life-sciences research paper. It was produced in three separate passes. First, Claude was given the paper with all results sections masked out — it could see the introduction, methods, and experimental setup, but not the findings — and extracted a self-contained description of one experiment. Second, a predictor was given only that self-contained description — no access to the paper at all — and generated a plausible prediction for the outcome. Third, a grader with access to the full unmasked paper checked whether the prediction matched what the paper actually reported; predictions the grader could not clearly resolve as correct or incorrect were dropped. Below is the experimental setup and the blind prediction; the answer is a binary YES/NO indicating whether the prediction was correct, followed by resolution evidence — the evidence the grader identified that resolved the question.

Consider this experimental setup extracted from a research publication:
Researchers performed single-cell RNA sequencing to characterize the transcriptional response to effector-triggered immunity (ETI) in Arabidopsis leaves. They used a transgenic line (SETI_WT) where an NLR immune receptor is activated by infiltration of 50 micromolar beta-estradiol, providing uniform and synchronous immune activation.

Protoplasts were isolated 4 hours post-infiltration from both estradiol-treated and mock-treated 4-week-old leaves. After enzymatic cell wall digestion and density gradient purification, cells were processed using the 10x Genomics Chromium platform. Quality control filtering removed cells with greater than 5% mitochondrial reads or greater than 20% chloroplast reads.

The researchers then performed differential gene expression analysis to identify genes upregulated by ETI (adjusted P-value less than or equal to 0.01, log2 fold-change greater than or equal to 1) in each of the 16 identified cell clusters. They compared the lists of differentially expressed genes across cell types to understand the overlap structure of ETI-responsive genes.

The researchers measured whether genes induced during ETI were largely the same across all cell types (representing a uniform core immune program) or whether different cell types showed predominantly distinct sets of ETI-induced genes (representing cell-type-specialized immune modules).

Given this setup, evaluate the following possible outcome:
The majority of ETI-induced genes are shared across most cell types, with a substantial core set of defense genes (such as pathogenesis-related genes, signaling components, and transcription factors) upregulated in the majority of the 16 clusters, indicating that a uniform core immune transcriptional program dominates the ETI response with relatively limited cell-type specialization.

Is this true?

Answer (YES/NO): NO